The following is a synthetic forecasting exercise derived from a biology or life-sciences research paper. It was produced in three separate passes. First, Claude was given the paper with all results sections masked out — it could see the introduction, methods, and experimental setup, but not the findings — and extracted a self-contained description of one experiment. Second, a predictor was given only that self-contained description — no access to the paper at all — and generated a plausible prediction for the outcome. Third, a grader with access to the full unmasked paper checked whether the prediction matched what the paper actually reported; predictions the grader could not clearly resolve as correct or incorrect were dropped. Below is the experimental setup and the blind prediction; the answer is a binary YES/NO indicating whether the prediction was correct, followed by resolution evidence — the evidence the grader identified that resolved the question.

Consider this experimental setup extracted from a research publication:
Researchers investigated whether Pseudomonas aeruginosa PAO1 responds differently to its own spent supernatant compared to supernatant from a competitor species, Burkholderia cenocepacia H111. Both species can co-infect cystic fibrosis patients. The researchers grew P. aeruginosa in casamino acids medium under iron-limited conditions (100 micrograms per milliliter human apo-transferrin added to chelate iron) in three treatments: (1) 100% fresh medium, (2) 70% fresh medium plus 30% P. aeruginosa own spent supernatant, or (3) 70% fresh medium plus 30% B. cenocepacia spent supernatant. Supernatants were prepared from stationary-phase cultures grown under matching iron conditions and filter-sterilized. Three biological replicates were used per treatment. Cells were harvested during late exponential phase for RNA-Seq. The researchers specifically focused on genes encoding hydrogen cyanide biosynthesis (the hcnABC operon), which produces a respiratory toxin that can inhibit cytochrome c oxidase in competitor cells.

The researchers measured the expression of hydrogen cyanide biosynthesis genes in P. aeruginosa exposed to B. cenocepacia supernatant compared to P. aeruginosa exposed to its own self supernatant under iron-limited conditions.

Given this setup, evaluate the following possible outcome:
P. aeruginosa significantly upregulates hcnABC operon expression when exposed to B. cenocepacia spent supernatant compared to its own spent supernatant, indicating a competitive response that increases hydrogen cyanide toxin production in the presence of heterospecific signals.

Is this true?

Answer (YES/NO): YES